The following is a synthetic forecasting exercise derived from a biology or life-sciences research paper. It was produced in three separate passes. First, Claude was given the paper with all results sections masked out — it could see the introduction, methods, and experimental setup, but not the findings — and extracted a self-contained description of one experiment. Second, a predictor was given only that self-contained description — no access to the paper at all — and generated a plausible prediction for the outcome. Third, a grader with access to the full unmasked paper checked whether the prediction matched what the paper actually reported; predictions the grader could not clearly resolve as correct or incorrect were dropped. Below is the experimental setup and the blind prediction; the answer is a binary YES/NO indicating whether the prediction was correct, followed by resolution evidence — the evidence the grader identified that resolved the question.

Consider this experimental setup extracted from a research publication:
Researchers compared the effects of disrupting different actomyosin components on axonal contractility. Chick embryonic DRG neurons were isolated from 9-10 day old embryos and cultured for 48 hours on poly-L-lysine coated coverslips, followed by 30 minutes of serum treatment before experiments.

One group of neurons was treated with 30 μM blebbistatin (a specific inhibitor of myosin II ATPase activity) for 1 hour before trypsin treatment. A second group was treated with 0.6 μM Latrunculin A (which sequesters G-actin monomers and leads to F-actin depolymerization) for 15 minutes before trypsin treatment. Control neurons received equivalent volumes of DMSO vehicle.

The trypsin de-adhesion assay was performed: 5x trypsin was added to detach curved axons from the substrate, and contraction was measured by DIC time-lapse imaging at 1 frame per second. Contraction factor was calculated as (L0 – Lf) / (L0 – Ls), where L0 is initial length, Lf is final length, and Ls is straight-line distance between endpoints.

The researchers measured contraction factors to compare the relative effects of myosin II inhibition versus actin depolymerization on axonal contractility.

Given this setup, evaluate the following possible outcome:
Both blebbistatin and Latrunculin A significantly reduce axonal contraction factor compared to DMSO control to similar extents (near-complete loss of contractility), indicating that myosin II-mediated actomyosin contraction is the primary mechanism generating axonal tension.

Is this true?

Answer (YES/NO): YES